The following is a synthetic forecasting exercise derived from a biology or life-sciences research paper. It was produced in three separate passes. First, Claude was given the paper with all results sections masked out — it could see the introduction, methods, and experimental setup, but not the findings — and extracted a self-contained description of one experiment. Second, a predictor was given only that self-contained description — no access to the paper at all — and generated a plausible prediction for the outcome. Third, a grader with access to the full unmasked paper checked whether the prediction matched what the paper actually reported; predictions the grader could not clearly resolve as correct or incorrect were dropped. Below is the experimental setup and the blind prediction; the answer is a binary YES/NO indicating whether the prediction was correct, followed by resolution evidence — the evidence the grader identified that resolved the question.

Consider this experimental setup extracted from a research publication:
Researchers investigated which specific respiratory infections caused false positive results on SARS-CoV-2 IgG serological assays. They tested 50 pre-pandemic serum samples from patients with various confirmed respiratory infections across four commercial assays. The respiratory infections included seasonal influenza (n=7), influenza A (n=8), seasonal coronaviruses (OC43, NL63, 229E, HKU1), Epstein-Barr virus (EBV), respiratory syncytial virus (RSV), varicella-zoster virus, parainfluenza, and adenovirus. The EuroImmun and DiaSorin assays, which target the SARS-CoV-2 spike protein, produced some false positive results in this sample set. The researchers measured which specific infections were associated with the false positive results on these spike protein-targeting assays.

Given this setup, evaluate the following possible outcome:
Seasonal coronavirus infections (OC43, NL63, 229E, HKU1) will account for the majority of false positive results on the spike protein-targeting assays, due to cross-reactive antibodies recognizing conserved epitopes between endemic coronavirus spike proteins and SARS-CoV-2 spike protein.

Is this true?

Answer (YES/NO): NO